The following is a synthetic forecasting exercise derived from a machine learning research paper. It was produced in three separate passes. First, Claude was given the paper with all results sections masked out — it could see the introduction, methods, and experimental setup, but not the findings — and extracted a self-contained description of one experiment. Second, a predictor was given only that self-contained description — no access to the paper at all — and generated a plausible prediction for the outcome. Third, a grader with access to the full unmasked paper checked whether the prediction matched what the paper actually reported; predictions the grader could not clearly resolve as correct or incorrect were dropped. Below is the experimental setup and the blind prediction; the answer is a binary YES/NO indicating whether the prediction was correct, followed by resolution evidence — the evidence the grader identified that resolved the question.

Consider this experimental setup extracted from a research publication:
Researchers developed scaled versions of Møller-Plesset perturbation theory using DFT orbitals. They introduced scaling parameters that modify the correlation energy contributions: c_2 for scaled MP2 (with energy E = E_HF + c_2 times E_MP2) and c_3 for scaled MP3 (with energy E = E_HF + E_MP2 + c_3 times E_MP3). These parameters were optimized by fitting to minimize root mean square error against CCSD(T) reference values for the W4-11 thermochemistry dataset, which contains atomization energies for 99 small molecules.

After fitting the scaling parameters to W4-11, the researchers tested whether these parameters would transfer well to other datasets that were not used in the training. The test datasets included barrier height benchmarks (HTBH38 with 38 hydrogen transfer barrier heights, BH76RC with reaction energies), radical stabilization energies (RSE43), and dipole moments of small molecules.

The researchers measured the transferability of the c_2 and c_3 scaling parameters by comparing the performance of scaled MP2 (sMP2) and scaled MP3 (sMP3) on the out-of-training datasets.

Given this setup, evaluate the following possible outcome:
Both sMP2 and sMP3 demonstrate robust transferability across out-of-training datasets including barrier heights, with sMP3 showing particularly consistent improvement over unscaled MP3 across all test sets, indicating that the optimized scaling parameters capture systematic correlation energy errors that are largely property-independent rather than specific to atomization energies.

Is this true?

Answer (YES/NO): NO